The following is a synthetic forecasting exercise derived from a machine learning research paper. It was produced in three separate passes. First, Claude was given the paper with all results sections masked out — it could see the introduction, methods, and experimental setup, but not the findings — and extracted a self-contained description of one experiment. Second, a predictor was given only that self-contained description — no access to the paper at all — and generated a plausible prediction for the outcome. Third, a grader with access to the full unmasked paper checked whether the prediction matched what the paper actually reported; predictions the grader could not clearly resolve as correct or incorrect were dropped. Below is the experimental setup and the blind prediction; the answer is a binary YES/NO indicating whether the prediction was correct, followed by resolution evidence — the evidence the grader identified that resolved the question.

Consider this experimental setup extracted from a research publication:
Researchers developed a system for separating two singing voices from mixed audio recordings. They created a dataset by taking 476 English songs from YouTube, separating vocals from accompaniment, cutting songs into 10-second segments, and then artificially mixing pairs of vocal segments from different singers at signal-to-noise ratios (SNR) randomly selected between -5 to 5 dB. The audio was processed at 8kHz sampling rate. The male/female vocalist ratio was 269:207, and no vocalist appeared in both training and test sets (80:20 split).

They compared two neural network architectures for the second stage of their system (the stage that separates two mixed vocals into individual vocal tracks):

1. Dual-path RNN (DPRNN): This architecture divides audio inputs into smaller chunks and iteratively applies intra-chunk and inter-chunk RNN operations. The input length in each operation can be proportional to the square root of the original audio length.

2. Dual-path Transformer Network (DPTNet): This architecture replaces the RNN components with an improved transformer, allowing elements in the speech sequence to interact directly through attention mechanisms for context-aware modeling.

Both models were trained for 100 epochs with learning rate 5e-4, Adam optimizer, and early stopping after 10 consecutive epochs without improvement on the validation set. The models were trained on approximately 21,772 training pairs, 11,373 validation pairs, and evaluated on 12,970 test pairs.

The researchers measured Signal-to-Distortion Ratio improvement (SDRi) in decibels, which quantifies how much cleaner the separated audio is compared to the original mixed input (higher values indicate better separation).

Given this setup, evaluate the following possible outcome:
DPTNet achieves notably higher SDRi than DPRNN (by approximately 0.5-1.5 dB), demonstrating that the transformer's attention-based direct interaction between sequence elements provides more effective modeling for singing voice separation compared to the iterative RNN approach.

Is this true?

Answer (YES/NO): NO